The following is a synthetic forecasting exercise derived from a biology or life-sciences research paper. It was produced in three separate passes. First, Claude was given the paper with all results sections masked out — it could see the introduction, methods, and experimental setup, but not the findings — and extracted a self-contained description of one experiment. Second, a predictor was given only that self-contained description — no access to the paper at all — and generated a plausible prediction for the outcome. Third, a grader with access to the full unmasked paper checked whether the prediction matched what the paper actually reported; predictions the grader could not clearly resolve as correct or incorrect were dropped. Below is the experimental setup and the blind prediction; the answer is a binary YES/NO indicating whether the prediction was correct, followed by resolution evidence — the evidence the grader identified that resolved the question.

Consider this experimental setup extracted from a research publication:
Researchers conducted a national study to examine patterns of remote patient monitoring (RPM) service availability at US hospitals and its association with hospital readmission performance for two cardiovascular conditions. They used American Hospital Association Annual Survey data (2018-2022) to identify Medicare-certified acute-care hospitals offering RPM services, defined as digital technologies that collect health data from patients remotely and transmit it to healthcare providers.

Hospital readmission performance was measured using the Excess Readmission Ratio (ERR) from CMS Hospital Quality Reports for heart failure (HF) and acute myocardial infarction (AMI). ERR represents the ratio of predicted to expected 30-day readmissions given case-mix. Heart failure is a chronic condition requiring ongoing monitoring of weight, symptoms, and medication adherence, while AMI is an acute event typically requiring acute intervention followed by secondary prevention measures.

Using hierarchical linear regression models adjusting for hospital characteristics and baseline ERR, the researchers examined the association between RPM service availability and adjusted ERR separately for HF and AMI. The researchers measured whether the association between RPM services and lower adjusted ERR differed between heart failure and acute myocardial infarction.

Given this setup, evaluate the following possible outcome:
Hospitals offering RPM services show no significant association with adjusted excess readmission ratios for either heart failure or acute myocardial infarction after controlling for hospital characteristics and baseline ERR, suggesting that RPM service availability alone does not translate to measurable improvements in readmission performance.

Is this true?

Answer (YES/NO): NO